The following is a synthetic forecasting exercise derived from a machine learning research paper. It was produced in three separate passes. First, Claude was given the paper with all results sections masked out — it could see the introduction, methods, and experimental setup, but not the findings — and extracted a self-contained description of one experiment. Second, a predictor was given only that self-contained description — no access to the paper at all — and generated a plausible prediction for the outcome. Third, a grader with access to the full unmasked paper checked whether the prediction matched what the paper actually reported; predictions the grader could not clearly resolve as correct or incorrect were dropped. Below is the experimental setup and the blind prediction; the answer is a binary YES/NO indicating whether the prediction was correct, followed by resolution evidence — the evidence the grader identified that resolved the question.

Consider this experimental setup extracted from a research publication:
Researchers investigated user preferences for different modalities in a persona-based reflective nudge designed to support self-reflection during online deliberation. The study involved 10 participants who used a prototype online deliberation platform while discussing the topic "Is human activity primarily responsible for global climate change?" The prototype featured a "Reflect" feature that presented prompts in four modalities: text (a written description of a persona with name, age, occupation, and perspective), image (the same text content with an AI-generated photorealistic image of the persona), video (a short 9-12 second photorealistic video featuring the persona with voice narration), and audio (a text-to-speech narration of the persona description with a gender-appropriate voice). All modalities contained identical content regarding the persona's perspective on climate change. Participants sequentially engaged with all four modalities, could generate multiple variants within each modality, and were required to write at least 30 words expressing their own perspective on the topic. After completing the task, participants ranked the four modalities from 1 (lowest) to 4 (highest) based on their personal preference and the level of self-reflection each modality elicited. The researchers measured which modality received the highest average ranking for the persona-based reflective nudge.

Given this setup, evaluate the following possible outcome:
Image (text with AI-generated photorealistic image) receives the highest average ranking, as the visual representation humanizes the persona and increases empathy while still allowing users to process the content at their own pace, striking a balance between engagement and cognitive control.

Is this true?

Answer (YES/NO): NO